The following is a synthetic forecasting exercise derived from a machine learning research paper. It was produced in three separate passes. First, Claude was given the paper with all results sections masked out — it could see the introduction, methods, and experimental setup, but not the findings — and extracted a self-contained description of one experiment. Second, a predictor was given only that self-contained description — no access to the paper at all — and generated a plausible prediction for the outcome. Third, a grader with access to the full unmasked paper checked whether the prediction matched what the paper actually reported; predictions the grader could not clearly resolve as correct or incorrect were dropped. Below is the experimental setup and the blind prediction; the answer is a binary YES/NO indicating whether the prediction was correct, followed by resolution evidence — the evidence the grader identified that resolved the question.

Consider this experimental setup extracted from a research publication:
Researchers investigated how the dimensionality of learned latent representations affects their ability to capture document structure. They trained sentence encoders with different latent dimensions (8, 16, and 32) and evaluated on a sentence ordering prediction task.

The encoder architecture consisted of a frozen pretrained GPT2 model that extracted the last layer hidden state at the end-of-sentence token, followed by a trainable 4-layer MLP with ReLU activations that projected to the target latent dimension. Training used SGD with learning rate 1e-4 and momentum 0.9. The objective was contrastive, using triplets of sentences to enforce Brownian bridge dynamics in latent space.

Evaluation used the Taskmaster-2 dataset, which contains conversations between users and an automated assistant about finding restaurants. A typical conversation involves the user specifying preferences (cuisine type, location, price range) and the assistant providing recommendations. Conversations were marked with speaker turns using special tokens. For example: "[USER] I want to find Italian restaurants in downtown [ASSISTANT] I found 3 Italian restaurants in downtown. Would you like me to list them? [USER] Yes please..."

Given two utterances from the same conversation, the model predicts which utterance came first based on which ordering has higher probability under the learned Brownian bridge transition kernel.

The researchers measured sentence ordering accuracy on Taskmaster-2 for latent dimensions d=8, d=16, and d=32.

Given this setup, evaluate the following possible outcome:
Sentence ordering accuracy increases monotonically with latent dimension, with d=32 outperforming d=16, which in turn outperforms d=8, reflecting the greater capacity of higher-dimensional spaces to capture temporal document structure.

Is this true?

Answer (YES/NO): NO